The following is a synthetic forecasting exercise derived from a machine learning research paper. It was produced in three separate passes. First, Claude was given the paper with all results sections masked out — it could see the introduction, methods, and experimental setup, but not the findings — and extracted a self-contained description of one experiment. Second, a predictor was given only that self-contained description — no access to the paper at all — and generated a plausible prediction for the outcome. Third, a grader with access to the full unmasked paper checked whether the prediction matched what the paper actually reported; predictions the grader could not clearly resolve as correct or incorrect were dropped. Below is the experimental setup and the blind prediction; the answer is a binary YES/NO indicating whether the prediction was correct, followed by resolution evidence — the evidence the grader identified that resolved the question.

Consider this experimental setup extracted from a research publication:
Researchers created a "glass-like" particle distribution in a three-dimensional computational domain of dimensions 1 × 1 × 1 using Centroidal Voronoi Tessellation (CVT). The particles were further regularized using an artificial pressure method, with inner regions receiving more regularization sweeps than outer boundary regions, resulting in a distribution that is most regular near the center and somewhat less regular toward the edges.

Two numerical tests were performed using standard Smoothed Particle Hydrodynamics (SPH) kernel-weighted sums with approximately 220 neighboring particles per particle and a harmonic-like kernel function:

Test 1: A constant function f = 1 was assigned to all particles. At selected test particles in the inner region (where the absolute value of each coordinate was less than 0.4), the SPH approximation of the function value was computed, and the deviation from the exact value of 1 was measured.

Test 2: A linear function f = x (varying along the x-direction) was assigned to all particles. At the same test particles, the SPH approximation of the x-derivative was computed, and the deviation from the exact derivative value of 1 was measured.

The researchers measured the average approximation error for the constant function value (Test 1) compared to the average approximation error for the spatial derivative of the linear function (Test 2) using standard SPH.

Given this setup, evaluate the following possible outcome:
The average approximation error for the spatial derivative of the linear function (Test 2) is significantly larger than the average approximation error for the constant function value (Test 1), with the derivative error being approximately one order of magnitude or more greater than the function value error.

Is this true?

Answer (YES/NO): YES